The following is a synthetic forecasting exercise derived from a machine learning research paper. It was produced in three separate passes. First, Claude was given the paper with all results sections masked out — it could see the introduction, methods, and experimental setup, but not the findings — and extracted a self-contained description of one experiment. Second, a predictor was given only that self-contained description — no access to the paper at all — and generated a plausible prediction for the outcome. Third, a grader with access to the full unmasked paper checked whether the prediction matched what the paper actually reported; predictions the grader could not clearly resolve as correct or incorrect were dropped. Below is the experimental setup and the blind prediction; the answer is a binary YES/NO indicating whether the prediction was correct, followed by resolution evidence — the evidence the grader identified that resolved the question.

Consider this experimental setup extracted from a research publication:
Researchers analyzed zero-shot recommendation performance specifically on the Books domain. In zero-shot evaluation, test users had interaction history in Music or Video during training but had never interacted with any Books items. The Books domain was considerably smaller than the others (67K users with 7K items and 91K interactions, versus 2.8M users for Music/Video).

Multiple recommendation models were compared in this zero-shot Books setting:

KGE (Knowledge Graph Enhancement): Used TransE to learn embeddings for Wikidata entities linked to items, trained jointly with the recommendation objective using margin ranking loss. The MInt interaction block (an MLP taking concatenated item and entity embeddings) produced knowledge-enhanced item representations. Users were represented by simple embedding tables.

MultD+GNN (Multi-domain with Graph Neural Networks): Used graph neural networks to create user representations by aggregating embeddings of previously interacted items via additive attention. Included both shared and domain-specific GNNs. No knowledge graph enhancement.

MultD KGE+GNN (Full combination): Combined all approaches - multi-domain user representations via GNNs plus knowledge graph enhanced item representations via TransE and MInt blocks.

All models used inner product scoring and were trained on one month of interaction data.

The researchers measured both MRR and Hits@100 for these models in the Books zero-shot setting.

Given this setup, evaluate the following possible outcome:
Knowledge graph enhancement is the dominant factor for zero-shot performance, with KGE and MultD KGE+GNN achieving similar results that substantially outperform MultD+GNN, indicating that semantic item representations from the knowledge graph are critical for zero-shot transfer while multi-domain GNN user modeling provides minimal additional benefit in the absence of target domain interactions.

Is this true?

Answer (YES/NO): NO